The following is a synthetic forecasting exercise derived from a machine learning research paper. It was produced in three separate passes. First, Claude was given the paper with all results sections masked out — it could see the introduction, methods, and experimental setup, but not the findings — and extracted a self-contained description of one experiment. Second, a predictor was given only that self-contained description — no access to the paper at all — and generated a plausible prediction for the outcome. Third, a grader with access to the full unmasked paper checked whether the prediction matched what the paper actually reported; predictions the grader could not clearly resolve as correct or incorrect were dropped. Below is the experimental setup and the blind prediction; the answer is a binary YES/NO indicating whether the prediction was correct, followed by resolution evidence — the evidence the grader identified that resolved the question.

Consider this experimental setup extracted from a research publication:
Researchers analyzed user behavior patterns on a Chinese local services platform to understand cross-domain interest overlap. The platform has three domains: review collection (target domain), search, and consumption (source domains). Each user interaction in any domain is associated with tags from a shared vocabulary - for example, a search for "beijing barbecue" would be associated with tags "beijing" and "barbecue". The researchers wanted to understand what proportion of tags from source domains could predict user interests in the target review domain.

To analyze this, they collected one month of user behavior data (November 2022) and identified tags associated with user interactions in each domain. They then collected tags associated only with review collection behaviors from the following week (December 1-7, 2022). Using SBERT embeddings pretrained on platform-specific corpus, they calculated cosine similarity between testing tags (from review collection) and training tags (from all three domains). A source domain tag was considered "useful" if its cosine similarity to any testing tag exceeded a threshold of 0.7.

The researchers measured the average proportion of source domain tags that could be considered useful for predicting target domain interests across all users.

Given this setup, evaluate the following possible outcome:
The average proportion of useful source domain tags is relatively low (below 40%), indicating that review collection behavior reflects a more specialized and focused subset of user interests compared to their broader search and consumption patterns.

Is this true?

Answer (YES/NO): NO